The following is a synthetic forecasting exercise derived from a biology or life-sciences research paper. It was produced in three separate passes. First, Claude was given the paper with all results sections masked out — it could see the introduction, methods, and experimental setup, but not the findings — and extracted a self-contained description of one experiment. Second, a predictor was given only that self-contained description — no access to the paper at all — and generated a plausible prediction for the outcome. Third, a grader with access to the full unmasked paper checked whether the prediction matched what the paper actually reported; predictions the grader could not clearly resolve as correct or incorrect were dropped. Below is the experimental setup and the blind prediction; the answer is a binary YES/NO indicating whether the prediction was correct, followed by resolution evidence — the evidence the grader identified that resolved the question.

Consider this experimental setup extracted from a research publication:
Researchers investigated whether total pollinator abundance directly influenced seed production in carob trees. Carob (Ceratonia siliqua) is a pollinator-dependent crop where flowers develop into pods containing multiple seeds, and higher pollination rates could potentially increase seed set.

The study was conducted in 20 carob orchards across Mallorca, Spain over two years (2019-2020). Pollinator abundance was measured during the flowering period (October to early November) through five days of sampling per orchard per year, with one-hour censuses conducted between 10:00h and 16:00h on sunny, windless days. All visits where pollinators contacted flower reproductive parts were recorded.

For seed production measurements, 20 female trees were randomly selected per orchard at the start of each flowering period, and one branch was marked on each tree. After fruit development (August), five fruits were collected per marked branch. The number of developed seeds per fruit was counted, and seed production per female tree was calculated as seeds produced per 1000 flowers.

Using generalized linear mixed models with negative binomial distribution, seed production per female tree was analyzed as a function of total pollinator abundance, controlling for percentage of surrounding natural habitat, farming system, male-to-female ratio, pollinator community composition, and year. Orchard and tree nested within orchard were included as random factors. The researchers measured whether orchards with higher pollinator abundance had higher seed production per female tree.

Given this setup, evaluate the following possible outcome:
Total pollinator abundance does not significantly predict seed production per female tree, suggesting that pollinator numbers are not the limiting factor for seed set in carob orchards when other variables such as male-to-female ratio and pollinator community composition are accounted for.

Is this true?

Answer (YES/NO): YES